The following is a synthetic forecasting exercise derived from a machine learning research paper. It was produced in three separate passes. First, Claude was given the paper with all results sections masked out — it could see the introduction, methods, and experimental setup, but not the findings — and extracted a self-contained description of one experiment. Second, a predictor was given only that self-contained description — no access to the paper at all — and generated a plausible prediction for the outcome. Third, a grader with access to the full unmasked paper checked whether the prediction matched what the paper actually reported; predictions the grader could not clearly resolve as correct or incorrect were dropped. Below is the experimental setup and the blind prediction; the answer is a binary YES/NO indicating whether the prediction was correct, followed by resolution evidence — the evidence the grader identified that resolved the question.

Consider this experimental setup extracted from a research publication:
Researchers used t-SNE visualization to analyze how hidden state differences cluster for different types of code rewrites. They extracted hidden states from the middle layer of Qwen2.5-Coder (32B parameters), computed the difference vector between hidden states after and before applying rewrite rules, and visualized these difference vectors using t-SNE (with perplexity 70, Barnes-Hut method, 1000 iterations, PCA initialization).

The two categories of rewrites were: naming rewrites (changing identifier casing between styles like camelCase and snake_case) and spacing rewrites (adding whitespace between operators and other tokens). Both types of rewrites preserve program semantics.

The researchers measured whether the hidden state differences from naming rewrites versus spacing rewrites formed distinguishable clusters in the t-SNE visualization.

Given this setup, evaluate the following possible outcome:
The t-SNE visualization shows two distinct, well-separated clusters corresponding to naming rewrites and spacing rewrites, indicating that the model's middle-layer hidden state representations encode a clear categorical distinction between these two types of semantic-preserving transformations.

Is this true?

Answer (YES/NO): YES